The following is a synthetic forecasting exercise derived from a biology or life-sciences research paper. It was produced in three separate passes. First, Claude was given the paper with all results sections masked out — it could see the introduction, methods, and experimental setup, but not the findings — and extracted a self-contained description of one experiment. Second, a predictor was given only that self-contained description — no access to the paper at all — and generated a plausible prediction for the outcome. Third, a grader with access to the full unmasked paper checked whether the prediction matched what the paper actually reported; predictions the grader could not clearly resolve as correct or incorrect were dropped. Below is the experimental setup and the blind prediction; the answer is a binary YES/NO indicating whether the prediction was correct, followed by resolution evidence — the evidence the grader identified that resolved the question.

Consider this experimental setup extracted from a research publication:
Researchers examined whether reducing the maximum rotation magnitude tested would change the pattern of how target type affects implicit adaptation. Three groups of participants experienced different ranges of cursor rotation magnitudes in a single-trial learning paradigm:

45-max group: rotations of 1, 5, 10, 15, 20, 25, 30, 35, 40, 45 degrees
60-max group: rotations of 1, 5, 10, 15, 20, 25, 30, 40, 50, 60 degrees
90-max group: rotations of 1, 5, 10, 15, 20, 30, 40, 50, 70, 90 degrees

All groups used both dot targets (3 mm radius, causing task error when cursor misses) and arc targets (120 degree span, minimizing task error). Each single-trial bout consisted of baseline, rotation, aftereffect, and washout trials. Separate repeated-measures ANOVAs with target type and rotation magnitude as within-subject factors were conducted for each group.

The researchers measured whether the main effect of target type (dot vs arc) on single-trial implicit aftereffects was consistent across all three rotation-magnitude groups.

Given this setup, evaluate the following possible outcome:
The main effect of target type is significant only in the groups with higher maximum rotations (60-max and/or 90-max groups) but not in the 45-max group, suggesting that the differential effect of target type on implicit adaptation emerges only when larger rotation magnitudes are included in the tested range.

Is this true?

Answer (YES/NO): NO